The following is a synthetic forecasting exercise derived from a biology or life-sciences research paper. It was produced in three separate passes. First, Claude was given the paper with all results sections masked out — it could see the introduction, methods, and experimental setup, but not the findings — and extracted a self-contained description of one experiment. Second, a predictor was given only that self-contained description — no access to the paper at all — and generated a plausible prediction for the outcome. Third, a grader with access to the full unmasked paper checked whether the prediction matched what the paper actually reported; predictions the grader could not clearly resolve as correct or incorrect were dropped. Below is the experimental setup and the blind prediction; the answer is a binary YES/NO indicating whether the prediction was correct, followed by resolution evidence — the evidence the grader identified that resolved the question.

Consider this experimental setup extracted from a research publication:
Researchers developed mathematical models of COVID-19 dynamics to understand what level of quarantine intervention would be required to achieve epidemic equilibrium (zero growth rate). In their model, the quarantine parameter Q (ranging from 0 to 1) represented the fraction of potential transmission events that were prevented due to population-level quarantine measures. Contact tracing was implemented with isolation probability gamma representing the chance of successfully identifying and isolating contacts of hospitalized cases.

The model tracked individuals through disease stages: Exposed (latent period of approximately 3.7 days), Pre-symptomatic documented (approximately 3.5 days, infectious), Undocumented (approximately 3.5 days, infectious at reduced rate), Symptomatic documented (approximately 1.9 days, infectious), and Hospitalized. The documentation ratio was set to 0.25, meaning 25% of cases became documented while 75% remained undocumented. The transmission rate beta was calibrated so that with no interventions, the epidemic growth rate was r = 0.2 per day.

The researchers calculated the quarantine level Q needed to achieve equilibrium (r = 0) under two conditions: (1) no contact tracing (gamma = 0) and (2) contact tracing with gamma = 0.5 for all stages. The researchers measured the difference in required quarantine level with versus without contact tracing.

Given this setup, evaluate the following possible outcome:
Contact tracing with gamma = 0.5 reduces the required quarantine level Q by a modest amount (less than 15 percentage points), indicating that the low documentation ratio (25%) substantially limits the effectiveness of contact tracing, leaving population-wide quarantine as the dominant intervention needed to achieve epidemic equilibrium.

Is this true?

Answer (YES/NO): YES